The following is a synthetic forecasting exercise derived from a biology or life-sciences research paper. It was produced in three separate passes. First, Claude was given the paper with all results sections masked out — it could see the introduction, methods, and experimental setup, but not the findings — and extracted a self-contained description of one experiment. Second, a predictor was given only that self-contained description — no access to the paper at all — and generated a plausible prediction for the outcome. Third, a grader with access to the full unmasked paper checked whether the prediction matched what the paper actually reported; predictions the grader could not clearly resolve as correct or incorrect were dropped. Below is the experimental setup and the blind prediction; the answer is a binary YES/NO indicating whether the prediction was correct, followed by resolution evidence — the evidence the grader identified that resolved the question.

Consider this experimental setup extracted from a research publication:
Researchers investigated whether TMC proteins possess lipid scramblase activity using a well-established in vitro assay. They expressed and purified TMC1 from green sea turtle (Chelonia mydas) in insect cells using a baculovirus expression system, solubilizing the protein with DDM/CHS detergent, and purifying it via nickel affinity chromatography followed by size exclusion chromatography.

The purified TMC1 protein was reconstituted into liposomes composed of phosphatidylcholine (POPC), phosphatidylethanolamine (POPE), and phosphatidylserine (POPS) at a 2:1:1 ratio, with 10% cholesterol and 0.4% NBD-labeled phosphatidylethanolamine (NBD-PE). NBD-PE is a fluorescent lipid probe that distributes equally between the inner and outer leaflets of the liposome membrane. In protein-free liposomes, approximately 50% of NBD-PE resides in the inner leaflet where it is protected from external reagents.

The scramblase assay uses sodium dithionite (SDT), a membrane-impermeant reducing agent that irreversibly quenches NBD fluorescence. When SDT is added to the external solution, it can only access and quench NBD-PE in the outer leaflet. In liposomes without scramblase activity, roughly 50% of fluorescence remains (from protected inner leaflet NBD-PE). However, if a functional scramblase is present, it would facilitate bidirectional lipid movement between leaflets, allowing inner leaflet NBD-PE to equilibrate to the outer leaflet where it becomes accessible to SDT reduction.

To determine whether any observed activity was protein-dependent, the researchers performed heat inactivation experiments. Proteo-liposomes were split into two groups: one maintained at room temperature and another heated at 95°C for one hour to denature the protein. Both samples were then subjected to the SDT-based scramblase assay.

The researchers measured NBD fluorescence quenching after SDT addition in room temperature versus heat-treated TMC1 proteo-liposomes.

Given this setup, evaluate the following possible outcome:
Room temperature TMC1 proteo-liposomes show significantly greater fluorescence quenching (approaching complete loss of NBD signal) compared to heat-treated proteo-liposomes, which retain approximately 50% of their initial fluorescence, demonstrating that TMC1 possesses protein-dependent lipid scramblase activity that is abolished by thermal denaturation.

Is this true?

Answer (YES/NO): YES